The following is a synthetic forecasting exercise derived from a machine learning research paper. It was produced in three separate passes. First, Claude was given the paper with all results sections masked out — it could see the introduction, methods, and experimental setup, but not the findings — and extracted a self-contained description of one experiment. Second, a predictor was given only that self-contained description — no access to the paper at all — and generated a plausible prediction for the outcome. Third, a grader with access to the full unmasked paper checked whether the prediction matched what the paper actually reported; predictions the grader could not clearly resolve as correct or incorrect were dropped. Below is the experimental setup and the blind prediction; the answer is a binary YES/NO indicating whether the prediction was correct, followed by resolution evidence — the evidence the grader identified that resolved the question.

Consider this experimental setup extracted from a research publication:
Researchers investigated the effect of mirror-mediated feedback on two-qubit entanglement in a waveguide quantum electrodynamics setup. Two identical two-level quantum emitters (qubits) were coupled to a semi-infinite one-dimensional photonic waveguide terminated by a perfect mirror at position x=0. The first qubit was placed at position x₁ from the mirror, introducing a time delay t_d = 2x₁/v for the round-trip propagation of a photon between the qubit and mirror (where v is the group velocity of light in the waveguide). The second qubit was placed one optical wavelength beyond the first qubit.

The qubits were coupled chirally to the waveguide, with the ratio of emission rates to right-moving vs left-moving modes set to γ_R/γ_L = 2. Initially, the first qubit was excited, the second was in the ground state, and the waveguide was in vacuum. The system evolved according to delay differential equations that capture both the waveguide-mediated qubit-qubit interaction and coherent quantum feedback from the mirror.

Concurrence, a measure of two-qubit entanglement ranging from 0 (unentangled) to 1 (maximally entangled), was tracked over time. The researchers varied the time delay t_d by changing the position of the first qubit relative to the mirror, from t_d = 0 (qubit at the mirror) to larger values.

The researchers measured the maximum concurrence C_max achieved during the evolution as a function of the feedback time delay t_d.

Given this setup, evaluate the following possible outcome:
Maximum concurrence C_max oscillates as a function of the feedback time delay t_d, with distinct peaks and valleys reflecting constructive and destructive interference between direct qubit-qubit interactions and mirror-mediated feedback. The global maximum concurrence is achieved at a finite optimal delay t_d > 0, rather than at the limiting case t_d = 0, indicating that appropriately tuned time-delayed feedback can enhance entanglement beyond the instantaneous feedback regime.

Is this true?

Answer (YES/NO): NO